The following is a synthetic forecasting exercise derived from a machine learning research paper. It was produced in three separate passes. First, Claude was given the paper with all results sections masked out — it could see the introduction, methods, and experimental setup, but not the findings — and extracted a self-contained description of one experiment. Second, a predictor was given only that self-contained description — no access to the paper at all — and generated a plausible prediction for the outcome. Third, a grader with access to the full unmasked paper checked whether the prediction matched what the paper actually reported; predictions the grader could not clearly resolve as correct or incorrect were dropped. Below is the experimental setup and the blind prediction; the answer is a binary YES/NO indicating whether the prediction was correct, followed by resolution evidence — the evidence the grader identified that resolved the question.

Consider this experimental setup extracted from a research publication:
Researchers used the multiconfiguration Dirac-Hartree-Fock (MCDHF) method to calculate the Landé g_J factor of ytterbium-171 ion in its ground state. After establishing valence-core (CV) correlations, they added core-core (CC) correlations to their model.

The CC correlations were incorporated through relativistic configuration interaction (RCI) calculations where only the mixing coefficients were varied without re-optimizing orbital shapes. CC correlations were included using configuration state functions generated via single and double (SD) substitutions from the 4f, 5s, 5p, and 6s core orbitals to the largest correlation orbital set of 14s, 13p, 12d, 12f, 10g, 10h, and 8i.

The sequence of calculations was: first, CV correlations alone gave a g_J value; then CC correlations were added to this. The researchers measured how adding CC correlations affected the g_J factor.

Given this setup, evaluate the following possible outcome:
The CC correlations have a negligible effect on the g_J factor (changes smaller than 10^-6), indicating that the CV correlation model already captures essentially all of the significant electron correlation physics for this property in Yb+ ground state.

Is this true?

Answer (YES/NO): NO